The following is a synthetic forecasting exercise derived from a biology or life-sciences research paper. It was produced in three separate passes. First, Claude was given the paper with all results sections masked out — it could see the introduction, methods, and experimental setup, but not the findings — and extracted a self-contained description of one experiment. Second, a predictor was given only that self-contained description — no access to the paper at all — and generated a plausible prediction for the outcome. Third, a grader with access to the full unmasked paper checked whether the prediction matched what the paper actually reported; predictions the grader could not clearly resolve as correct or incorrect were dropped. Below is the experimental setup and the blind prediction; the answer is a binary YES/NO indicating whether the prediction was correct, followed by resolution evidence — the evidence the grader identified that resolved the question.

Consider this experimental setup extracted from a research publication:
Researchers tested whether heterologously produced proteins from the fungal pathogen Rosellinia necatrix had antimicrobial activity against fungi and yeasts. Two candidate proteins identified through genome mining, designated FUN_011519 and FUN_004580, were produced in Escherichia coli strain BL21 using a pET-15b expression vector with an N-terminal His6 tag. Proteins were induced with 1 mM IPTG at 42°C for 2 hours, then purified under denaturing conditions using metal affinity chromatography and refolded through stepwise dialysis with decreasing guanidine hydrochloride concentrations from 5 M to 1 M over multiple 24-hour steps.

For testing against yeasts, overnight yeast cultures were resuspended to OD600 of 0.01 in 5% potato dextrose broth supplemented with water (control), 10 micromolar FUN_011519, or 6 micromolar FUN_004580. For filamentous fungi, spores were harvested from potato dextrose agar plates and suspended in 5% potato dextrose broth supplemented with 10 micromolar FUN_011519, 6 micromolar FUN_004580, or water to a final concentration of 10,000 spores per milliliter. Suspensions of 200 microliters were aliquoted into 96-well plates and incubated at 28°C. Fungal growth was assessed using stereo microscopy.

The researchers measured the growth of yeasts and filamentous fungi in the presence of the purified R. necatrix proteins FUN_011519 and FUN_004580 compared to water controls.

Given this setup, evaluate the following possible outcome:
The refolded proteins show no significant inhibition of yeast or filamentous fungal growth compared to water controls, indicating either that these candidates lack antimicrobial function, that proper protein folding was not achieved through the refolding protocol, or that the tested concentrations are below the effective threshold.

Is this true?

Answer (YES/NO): NO